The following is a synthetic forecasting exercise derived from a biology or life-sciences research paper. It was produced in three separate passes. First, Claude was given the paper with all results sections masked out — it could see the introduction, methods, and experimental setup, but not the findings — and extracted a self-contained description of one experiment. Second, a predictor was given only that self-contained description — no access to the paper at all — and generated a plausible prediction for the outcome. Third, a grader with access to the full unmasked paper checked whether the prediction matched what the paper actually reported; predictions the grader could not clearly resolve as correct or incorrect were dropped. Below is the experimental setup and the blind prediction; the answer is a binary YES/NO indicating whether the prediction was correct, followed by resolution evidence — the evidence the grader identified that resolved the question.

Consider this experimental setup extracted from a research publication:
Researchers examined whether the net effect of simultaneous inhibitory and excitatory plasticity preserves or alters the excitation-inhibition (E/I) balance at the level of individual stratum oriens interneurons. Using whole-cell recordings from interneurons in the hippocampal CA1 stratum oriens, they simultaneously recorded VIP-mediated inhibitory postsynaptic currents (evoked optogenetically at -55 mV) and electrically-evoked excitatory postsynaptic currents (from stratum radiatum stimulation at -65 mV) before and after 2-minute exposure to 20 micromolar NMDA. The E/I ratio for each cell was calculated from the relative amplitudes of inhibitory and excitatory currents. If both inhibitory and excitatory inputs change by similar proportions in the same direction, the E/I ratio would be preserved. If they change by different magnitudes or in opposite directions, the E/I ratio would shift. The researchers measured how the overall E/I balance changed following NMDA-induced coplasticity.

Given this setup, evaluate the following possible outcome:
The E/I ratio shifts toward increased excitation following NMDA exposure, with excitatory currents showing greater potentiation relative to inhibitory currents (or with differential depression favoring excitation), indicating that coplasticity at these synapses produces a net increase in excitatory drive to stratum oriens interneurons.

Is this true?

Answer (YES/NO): YES